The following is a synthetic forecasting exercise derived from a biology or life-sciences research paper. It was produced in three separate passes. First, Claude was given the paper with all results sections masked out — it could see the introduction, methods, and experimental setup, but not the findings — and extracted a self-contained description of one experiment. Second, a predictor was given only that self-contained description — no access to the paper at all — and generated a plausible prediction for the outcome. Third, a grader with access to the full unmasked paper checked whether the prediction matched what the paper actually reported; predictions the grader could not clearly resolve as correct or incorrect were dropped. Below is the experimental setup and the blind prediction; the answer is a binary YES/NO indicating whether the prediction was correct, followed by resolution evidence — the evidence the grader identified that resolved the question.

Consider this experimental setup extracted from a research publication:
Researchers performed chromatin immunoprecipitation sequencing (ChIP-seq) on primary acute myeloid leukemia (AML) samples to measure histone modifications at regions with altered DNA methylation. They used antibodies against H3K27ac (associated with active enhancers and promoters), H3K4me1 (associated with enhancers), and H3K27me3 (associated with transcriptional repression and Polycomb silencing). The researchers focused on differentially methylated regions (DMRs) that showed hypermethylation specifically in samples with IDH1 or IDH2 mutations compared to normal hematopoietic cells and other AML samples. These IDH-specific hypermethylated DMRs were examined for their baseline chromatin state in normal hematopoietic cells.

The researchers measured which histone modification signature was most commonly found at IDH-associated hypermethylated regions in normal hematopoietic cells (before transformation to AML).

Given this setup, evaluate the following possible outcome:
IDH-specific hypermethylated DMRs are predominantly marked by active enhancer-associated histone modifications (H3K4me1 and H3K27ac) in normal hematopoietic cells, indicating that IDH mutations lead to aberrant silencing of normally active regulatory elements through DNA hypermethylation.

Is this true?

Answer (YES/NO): NO